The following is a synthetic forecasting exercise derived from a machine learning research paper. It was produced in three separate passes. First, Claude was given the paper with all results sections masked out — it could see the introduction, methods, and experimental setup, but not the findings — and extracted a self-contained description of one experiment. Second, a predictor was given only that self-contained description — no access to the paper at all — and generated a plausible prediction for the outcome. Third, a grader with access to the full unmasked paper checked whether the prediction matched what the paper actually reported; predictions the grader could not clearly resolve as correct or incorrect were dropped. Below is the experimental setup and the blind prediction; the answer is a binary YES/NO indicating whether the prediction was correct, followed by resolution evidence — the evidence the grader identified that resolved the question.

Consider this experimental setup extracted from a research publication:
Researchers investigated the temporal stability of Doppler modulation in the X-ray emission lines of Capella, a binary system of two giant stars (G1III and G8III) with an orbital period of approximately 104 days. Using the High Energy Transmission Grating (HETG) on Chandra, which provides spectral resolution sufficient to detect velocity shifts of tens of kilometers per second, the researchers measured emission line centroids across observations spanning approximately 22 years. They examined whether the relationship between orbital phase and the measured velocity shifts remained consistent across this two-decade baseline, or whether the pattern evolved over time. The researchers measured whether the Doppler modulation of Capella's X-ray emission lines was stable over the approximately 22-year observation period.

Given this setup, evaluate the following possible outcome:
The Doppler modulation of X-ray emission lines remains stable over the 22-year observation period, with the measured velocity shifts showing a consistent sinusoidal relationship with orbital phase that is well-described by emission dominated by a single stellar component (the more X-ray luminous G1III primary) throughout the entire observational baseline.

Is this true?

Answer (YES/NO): NO